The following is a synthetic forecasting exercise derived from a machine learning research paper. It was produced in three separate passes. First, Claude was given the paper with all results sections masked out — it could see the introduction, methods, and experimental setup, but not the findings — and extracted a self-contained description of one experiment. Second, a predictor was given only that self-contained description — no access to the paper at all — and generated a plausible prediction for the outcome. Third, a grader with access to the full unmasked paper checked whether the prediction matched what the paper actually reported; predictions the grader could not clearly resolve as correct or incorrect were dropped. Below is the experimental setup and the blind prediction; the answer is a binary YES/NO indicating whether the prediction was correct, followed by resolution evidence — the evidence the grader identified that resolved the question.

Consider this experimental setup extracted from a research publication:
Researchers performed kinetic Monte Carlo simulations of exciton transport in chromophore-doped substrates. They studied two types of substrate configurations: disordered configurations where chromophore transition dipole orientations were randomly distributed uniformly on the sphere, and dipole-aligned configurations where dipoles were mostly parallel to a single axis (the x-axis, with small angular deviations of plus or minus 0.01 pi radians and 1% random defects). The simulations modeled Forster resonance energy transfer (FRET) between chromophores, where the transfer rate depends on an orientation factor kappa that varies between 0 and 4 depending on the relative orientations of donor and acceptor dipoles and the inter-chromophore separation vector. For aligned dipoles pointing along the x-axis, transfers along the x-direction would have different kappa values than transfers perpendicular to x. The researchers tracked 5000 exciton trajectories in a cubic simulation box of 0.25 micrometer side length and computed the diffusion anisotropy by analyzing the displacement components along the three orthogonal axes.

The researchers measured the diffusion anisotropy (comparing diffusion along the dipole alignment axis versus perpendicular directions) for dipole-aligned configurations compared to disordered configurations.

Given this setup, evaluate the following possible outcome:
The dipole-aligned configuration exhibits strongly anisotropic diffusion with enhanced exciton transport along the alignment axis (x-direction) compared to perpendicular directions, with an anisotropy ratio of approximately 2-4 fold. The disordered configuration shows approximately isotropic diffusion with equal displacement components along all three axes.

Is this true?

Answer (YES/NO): NO